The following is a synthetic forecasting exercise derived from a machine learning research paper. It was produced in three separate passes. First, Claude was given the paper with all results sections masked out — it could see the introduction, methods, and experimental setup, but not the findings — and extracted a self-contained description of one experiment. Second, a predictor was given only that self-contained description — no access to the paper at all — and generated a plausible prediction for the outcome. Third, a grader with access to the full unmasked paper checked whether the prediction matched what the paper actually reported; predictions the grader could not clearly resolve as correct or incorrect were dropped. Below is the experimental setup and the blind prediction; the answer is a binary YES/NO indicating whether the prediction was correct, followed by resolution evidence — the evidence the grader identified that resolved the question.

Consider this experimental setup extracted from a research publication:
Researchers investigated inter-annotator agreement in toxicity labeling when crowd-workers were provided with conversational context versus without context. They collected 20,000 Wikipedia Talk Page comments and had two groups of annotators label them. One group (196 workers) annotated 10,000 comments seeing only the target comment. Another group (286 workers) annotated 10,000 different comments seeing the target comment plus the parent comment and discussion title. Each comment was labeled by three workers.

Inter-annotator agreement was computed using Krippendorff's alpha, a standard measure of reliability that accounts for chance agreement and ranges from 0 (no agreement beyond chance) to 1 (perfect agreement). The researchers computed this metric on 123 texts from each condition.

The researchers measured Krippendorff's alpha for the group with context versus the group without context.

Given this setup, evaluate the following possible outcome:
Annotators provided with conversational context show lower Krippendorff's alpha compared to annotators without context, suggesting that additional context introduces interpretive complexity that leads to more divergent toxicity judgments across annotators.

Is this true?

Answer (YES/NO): YES